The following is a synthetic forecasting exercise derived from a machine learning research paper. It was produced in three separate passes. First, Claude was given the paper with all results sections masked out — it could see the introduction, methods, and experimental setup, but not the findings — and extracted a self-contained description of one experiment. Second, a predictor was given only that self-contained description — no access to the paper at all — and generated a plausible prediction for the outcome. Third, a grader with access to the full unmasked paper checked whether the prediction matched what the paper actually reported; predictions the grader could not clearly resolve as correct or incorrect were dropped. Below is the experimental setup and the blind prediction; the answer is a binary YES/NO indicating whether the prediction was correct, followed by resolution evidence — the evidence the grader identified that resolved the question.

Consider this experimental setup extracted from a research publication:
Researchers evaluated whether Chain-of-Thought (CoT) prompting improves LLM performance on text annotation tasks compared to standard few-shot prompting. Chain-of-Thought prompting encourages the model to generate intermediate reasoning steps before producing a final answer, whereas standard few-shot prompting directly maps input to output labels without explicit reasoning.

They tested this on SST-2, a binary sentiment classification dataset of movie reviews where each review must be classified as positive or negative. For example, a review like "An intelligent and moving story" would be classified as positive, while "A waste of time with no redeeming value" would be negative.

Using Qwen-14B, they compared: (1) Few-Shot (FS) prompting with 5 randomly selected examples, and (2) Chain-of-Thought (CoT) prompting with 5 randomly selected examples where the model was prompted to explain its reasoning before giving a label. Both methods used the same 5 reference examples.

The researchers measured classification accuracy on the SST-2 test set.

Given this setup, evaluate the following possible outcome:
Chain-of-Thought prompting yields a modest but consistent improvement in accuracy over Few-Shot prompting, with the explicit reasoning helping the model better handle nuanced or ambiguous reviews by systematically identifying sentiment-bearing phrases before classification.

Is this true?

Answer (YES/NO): NO